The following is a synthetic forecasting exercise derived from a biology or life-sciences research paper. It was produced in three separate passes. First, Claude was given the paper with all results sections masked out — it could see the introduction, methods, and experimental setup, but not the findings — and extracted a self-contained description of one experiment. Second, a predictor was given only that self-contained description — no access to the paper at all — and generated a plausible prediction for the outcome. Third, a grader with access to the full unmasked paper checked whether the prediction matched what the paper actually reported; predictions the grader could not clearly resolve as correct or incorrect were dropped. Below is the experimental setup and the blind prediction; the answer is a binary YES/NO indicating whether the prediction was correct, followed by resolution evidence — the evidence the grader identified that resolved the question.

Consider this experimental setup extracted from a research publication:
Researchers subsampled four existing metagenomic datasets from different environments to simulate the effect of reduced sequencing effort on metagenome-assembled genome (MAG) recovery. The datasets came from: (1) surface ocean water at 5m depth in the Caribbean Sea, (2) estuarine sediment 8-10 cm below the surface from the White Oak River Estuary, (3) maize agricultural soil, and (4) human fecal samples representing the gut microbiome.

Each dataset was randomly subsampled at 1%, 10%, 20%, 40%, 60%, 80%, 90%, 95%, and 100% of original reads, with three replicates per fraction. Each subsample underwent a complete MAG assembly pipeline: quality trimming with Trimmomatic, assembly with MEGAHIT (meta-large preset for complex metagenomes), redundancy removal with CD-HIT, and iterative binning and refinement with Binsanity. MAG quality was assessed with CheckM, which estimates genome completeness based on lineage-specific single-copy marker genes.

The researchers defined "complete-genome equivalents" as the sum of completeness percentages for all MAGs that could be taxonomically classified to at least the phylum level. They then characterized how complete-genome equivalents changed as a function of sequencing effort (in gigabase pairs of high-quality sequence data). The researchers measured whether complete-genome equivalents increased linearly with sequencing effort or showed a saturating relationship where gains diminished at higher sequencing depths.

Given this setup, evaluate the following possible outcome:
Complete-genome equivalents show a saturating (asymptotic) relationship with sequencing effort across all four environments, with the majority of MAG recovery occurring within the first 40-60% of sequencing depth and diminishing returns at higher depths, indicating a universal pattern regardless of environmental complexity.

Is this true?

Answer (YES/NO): NO